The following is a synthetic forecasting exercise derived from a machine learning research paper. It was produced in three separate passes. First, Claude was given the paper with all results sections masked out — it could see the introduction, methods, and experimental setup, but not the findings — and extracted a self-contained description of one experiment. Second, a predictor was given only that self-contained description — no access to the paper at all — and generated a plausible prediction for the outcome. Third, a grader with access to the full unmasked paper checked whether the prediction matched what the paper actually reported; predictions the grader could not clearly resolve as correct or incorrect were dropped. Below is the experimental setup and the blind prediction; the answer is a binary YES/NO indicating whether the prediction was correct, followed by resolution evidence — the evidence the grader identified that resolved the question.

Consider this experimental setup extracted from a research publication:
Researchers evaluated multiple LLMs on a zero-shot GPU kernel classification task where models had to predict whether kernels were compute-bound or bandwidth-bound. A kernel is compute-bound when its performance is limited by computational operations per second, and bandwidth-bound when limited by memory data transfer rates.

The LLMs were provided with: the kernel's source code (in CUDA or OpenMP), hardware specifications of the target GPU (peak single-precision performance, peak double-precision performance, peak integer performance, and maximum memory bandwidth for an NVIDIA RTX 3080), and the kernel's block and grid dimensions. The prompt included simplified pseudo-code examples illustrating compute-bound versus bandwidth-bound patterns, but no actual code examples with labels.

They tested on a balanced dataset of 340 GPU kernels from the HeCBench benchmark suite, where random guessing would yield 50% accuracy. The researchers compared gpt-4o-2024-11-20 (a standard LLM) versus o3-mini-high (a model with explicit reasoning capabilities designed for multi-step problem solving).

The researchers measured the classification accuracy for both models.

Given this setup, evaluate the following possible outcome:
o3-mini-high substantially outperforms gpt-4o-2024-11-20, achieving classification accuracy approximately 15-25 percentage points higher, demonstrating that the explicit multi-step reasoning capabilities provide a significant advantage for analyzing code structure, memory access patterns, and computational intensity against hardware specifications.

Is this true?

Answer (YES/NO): NO